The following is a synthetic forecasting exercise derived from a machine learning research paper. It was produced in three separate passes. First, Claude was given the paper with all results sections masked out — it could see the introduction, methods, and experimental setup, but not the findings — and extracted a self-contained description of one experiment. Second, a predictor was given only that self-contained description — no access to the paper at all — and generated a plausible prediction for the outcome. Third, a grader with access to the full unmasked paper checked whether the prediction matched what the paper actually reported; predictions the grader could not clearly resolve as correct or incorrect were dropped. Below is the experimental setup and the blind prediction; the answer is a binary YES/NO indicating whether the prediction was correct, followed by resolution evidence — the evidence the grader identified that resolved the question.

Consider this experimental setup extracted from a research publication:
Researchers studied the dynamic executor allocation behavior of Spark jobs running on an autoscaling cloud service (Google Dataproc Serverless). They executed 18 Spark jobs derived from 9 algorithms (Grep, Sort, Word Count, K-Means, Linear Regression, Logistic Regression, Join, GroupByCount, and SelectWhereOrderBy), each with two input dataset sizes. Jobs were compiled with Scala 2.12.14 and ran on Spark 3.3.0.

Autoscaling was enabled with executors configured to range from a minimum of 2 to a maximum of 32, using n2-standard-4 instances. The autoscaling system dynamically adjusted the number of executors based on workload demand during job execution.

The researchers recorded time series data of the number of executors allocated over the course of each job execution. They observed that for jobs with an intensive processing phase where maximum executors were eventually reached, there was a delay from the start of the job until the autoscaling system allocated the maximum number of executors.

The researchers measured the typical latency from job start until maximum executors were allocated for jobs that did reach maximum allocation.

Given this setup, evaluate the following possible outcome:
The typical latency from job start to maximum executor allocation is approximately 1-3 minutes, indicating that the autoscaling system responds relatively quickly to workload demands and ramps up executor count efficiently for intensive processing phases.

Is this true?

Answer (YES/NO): NO